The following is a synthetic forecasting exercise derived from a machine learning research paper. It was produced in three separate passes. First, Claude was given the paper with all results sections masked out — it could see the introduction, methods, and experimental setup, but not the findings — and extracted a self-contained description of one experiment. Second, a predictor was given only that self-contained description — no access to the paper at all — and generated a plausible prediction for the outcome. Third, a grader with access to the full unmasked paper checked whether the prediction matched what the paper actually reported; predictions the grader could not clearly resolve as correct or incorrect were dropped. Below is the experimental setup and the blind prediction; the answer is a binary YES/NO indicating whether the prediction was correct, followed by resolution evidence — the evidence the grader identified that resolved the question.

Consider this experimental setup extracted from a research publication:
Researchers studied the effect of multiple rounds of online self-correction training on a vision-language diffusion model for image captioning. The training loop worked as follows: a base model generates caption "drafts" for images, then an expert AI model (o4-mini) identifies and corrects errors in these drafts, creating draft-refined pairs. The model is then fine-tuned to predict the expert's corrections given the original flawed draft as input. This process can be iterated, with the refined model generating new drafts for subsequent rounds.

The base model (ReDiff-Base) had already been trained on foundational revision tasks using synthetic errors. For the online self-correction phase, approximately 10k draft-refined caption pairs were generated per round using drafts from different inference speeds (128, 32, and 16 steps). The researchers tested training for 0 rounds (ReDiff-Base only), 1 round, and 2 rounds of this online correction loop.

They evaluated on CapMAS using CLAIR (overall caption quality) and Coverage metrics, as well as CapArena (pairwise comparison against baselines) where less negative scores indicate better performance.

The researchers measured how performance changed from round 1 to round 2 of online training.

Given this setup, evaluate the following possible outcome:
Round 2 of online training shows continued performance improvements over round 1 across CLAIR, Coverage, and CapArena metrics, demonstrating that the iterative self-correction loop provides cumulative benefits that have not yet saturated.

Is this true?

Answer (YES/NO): NO